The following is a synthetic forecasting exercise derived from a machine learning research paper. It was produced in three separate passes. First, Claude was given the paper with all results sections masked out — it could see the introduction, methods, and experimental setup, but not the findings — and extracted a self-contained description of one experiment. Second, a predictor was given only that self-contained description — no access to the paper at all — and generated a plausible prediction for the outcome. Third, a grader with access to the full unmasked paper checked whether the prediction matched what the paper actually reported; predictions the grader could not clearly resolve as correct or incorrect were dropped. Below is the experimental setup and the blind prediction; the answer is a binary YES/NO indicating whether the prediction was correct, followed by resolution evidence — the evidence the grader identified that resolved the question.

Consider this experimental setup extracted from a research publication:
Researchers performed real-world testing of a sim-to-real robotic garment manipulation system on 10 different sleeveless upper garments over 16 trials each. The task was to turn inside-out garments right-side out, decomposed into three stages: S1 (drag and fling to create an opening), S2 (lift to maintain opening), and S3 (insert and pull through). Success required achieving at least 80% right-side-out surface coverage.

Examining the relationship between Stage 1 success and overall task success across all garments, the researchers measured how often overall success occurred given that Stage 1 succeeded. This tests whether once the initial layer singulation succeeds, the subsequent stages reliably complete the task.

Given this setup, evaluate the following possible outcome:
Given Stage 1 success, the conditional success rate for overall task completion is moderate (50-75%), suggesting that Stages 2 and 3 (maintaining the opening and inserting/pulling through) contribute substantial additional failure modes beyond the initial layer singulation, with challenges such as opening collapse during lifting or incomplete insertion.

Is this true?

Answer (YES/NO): YES